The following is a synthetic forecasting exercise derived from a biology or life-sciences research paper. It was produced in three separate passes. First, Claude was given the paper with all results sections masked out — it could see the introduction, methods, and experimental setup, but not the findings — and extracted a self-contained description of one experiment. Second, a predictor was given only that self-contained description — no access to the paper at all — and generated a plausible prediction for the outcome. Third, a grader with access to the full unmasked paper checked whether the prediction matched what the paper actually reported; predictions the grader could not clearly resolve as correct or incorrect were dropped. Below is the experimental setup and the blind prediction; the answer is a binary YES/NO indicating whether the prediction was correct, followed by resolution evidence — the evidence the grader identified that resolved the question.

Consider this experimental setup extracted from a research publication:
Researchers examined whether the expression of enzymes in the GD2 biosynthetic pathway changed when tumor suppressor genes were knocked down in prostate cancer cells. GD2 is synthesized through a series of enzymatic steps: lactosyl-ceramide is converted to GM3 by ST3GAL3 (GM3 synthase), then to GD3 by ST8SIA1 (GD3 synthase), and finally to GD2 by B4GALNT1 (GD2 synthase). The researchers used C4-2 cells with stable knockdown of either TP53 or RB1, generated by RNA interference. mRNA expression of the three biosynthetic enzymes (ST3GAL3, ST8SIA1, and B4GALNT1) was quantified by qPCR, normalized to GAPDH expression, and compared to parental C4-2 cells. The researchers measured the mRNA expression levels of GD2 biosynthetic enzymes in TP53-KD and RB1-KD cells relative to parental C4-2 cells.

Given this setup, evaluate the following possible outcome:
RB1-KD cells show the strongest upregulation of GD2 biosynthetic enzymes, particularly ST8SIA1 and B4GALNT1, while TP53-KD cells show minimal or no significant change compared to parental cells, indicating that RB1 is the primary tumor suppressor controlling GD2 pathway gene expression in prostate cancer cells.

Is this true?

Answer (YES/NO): NO